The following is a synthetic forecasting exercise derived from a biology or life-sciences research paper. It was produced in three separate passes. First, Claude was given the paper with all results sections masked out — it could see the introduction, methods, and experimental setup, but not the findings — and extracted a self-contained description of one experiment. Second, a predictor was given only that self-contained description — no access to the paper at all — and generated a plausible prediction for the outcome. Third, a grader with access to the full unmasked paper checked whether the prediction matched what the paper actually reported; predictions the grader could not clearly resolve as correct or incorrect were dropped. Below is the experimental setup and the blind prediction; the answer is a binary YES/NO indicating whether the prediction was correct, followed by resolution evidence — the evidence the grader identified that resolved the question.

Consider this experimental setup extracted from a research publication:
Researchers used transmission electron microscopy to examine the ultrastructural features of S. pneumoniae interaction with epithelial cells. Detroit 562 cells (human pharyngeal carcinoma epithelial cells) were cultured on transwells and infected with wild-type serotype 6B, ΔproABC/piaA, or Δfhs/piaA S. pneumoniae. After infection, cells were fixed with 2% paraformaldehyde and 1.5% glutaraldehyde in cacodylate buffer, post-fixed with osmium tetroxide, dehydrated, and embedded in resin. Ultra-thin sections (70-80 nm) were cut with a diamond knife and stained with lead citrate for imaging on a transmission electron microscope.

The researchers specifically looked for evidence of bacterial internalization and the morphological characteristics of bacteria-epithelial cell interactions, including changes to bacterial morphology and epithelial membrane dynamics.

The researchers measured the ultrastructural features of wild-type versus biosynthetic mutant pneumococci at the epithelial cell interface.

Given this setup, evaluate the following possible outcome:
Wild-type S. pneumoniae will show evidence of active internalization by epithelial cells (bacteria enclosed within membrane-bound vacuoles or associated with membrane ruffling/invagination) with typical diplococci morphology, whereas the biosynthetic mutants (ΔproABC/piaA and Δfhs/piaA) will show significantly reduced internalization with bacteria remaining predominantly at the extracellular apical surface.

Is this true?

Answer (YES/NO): NO